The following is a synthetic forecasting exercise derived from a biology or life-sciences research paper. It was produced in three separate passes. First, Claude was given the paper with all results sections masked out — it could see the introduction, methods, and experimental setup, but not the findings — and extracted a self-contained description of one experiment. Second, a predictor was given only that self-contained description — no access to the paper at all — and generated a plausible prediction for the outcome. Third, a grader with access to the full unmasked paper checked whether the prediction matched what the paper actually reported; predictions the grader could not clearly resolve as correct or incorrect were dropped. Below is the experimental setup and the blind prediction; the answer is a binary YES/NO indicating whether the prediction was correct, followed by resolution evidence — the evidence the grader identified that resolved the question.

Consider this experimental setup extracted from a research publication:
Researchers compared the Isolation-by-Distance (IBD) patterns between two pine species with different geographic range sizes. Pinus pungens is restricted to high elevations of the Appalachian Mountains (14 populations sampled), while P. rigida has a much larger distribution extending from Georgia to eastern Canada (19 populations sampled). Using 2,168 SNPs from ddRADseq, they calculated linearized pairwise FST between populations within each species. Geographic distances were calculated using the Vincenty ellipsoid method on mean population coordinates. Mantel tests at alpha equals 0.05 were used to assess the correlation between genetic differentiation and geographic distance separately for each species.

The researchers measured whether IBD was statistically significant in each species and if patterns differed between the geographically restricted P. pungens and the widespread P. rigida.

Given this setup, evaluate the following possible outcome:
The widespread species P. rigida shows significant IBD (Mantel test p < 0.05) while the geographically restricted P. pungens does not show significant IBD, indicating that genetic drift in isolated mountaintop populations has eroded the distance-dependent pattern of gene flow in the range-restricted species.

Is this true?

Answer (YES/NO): NO